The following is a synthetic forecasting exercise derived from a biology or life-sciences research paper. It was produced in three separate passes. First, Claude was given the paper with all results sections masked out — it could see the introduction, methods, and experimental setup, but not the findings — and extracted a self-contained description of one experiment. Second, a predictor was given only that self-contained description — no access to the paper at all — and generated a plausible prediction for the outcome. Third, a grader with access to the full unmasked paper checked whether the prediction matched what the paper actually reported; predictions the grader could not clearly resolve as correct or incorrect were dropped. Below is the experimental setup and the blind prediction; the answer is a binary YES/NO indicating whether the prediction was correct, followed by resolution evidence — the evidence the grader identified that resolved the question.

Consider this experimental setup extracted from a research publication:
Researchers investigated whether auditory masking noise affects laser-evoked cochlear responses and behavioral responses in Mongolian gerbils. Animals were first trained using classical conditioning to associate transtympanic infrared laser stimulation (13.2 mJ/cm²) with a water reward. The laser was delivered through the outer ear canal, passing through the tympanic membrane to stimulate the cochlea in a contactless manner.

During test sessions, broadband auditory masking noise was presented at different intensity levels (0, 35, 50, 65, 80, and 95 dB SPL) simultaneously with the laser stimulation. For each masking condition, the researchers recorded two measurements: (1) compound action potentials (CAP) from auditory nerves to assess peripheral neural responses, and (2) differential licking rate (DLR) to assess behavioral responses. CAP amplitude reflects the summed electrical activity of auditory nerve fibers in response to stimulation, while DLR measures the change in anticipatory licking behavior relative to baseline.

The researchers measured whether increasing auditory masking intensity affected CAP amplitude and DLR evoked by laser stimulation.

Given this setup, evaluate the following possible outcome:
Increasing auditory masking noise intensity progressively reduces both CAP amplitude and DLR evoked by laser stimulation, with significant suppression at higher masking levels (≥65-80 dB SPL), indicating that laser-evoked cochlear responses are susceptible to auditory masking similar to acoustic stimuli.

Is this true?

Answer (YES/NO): YES